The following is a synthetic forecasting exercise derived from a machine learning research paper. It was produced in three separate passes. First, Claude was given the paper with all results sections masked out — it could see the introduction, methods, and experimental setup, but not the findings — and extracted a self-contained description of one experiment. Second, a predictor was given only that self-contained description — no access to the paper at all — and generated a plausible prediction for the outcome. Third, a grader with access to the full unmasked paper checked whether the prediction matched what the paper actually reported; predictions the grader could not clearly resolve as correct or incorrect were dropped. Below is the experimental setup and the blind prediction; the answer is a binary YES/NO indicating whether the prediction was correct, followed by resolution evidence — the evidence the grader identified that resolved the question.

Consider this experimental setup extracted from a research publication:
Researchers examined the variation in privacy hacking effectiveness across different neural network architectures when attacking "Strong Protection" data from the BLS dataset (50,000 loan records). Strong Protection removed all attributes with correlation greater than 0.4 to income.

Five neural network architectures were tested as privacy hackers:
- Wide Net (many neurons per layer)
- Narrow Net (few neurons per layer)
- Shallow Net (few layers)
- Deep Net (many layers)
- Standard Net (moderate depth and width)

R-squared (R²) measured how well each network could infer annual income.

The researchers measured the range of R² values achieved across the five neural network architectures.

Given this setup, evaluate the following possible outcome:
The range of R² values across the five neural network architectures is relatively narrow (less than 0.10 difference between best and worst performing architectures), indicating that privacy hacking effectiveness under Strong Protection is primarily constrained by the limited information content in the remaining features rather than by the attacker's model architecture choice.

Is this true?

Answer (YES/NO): NO